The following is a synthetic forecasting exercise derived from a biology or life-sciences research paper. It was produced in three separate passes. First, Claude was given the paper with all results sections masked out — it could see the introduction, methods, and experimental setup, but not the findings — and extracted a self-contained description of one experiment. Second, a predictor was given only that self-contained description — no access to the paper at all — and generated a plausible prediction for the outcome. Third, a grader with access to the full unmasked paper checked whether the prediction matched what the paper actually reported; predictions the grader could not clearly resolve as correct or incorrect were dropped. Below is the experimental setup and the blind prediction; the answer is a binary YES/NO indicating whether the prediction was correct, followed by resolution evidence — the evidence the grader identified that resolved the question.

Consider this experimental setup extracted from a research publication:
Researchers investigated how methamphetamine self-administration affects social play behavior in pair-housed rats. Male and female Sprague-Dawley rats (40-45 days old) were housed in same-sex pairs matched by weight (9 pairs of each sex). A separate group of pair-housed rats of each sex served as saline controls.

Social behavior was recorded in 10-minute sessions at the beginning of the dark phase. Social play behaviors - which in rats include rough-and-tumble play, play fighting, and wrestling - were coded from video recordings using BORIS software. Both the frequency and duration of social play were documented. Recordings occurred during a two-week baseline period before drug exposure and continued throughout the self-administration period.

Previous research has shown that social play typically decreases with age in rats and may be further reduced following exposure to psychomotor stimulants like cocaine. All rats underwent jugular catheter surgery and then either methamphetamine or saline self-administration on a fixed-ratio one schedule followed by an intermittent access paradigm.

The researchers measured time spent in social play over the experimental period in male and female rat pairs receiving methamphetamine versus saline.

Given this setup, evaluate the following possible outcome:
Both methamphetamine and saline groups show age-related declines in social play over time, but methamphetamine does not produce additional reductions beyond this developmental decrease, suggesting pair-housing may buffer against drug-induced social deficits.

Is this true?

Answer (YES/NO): NO